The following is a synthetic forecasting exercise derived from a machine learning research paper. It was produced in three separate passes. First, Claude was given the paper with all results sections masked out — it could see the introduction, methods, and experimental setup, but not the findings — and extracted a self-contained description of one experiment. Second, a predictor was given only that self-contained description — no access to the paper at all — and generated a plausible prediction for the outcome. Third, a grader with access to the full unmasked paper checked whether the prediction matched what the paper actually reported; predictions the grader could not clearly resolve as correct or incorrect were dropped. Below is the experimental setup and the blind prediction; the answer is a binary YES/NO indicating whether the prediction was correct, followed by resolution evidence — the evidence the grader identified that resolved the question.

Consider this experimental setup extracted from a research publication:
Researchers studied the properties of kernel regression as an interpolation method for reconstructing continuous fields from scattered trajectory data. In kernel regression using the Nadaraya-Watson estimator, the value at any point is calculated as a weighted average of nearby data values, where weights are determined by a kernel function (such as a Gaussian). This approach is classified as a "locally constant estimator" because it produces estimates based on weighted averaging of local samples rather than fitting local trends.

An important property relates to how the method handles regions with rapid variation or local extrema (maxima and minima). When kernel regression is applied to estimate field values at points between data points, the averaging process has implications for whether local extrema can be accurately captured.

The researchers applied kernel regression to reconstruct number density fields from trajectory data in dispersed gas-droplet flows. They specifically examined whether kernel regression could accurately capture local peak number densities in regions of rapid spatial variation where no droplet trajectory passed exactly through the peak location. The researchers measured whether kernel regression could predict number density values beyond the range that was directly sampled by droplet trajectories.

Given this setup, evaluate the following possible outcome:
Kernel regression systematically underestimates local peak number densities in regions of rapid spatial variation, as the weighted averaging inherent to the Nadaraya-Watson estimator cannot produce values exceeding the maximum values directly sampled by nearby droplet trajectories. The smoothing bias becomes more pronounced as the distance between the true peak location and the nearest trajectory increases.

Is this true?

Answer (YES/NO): YES